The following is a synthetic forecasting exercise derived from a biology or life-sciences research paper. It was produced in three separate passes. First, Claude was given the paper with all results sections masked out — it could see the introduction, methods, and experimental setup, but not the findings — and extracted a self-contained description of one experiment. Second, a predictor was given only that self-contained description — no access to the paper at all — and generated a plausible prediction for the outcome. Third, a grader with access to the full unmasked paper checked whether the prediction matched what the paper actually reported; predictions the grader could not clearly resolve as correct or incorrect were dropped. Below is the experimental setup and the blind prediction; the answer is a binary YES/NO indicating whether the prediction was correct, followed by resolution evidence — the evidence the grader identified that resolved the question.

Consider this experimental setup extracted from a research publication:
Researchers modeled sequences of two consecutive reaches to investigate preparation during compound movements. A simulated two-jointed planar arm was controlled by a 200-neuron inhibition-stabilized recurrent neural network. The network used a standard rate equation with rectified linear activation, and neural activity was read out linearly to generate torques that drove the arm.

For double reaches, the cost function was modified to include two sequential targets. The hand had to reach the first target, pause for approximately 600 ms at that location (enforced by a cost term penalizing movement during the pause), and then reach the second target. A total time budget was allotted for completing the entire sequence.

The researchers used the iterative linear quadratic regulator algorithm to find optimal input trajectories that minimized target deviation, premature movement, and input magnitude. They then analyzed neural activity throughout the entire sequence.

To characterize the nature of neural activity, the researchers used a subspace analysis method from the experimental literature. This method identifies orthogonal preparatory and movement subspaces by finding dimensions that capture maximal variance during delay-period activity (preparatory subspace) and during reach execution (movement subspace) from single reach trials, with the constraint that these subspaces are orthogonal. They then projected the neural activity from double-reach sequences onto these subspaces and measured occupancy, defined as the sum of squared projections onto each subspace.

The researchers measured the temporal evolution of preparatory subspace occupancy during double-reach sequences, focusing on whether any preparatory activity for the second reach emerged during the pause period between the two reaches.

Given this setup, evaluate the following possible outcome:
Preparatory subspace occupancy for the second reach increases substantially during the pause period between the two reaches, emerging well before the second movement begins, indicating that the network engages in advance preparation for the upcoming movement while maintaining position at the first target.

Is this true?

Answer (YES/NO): NO